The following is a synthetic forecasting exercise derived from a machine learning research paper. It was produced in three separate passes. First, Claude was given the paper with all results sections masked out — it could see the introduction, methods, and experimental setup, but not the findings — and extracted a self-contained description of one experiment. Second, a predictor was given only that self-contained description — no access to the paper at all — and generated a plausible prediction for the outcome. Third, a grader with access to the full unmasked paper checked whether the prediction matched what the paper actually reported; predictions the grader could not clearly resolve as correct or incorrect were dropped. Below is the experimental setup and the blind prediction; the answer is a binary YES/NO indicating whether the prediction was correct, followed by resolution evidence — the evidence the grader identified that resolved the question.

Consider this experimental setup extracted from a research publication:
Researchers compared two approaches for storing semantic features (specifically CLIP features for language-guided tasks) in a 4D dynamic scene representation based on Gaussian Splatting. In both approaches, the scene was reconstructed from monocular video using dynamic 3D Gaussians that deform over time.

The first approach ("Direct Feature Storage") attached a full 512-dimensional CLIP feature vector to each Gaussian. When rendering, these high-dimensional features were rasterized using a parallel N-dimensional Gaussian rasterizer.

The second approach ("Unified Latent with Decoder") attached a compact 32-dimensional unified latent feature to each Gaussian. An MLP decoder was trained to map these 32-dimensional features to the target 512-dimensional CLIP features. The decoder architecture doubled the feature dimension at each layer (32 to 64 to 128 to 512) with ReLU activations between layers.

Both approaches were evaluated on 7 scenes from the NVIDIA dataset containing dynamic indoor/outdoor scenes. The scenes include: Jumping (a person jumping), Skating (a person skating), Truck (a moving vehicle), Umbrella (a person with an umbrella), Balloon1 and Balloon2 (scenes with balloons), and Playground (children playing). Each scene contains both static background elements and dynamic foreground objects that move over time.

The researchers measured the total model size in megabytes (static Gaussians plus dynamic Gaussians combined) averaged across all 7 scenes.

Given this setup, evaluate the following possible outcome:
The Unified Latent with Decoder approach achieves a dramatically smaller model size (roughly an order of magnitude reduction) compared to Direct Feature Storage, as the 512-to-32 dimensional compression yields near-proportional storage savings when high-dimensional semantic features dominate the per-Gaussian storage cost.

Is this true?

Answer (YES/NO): NO